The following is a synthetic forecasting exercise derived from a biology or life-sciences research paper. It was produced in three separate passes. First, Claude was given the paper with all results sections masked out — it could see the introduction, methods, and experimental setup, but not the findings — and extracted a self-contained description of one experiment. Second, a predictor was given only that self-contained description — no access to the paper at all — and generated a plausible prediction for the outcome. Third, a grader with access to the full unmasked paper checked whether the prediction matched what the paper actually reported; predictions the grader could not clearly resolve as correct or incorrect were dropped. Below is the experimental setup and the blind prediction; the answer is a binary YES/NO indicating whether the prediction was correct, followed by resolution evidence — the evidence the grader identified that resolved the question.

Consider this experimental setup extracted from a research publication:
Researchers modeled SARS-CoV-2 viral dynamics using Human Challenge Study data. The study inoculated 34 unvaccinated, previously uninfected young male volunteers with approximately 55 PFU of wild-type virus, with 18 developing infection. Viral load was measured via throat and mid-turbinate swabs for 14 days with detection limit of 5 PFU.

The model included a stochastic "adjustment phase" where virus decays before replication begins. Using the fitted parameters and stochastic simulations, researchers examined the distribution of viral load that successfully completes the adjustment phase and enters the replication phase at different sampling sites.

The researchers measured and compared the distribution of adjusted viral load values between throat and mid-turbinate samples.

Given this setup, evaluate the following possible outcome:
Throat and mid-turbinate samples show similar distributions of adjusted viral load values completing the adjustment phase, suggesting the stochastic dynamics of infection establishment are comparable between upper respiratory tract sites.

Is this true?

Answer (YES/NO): NO